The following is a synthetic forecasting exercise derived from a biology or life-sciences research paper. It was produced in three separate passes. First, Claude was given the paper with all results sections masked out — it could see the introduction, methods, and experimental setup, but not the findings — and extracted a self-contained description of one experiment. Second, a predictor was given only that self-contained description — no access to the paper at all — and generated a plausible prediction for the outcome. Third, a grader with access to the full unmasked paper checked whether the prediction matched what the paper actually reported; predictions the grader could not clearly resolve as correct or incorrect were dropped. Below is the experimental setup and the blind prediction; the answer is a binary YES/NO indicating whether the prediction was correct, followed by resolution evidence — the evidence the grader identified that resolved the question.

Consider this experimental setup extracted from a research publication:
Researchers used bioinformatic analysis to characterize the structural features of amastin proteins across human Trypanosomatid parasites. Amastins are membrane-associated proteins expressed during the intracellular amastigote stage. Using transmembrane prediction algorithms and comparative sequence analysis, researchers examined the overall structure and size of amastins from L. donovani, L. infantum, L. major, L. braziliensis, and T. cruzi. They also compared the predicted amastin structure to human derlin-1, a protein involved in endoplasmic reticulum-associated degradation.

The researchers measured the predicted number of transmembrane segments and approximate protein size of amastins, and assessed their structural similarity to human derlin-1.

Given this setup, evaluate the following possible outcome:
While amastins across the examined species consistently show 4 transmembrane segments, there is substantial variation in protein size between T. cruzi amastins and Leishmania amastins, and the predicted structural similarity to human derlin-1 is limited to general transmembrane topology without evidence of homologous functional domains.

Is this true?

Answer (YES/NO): NO